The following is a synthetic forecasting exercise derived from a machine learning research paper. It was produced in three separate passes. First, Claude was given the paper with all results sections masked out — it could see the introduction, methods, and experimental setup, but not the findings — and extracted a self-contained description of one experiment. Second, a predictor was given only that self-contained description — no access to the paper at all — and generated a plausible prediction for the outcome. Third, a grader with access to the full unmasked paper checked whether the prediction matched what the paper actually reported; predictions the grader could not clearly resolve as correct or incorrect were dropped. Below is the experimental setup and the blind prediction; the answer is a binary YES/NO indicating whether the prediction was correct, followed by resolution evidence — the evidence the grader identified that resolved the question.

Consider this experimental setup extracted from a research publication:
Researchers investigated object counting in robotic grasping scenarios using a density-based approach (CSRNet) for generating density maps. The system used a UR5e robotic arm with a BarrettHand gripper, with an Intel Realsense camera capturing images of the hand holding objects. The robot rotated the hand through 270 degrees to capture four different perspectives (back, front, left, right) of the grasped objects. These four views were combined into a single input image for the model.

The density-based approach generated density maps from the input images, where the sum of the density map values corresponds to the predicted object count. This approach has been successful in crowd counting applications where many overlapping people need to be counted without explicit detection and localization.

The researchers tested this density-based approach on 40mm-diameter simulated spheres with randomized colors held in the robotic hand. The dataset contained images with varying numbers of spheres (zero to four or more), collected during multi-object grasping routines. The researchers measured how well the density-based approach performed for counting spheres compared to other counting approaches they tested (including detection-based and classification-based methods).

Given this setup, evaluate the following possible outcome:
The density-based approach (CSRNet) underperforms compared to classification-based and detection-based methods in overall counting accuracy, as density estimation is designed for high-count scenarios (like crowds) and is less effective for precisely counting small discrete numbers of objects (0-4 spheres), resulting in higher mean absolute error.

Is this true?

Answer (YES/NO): YES